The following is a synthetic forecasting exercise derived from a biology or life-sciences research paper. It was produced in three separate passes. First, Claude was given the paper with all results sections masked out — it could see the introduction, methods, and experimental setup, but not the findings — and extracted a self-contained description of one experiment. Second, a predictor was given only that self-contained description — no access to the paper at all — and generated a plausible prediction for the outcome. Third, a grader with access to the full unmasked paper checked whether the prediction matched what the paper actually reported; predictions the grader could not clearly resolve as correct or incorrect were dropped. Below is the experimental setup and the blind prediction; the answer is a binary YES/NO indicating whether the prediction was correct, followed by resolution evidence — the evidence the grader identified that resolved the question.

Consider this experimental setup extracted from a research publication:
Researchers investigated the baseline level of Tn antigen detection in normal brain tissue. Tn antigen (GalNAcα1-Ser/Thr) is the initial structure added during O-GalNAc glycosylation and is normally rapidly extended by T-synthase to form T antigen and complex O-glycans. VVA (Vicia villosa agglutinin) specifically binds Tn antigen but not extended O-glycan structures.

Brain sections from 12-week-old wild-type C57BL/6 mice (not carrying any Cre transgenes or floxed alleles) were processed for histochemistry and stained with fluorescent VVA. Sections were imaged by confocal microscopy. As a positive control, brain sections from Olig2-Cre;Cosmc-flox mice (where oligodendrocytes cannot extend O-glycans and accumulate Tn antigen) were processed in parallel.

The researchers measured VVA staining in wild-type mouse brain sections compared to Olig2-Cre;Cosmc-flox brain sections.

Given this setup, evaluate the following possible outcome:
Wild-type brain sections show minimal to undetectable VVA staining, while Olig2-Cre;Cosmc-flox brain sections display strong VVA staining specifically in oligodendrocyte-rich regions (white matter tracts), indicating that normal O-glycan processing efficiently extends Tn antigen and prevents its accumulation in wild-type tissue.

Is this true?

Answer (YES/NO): NO